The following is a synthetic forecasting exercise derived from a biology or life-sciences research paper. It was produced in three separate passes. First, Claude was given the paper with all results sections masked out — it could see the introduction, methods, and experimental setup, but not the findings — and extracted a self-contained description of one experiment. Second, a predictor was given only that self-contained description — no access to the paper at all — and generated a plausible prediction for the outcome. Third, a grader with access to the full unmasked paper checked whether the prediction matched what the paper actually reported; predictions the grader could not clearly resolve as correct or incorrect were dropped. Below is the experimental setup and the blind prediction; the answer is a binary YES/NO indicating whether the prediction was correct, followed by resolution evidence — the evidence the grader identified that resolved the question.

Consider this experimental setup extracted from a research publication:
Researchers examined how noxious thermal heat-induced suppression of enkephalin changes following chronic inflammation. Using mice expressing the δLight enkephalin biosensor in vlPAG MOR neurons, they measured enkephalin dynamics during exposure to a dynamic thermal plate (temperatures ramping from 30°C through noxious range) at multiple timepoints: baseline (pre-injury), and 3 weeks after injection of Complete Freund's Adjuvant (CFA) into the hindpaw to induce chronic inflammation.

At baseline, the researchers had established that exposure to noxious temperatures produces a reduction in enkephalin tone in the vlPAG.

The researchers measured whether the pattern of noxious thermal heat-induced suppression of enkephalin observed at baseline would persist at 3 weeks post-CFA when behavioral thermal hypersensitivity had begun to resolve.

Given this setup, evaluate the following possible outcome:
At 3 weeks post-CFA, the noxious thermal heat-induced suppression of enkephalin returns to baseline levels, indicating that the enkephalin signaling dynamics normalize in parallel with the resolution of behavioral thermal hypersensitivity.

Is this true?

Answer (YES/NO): NO